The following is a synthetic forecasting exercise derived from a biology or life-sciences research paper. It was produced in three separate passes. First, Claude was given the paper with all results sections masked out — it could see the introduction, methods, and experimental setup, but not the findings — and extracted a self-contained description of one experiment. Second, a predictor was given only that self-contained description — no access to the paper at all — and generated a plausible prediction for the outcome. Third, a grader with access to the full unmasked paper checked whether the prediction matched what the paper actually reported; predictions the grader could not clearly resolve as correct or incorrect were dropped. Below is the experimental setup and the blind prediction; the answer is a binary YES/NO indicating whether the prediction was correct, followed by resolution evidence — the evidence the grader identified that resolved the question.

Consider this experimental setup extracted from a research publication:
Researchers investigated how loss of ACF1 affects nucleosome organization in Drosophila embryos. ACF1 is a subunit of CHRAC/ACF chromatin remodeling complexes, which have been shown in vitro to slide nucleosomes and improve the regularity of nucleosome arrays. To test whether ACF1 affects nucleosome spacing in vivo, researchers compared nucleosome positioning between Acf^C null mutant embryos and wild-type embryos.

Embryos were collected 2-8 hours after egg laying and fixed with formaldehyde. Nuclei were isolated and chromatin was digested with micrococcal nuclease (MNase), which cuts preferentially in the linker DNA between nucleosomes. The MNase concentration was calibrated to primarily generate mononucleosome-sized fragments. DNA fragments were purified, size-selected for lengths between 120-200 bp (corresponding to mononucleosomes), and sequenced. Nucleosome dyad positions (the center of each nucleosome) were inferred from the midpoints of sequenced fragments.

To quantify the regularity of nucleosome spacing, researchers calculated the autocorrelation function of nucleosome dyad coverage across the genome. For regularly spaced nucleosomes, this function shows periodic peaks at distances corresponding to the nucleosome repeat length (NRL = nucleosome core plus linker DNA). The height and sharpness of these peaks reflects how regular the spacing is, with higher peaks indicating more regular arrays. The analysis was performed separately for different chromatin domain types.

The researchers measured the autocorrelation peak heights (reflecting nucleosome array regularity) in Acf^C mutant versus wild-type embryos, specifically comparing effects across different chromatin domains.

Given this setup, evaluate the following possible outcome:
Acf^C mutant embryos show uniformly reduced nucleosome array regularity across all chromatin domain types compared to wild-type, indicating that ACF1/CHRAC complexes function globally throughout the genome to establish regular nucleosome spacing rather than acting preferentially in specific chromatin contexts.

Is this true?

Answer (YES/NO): NO